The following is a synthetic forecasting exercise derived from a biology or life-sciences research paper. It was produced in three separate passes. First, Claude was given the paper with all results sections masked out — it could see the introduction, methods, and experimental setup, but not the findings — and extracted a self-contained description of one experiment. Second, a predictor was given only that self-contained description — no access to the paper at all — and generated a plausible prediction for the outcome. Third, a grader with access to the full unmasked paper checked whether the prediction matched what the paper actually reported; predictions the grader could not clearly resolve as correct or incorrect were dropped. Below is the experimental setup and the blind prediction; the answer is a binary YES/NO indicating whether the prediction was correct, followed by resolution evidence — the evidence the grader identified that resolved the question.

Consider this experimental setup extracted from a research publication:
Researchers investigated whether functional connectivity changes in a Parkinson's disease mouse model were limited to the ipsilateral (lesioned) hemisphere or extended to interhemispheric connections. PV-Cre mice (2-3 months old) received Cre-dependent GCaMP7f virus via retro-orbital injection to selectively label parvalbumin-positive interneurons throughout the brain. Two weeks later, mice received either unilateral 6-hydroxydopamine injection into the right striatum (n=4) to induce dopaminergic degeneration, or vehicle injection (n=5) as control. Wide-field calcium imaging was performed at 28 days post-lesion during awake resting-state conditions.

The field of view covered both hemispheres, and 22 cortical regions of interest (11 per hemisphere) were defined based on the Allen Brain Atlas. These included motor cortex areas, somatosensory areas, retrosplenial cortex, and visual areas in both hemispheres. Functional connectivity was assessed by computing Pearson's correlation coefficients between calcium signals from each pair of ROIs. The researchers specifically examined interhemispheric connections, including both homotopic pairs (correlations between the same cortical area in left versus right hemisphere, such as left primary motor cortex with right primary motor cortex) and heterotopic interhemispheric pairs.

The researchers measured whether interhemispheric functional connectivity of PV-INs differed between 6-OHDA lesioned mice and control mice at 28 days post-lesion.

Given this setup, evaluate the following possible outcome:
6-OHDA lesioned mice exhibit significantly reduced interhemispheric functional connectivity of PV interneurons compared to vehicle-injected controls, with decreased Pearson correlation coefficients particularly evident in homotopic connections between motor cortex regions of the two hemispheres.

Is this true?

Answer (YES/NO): NO